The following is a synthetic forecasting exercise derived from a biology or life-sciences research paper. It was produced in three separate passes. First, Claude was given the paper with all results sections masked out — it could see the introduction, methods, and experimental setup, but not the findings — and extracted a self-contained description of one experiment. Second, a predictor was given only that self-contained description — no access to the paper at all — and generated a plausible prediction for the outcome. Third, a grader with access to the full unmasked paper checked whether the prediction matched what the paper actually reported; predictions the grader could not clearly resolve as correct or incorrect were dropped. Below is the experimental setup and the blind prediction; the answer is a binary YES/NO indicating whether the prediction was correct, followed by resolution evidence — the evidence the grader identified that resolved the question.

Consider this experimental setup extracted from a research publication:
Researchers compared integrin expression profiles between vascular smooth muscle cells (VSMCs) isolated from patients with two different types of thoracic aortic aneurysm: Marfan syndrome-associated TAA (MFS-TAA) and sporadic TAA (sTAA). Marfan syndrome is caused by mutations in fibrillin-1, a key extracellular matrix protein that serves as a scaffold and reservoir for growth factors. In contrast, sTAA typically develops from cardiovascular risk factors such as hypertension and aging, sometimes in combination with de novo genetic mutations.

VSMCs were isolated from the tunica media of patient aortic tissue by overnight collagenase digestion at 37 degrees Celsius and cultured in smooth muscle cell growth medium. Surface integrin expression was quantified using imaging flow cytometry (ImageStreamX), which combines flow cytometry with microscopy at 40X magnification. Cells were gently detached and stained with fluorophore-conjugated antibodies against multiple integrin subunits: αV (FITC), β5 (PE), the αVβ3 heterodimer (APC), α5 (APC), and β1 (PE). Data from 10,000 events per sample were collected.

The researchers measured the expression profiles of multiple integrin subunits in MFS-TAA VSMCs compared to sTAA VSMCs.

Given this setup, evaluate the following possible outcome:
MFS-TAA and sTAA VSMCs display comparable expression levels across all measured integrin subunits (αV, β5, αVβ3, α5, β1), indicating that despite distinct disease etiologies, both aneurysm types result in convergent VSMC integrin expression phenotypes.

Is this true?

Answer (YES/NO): YES